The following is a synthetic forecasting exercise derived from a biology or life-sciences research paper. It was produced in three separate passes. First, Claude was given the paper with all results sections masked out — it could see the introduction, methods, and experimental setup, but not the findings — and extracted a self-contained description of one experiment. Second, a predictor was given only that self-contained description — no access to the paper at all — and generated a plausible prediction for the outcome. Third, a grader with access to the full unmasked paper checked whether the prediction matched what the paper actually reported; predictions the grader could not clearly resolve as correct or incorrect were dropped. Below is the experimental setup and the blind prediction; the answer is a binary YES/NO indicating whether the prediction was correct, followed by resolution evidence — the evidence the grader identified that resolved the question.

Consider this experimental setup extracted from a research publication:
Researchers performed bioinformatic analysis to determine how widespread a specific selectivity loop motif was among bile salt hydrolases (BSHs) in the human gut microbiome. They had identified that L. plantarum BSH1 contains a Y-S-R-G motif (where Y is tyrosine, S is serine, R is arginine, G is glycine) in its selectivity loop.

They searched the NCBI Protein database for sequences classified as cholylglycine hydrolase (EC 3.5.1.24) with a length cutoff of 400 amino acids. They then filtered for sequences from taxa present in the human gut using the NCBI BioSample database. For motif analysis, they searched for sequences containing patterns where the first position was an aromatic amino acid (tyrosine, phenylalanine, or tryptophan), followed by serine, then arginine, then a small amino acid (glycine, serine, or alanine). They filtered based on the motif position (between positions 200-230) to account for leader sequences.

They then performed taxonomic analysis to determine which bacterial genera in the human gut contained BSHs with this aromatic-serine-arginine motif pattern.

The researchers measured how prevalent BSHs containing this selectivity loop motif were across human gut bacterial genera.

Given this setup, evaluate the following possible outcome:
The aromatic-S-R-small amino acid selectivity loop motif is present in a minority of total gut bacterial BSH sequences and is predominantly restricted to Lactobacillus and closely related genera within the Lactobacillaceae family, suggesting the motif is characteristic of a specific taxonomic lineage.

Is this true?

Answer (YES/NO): NO